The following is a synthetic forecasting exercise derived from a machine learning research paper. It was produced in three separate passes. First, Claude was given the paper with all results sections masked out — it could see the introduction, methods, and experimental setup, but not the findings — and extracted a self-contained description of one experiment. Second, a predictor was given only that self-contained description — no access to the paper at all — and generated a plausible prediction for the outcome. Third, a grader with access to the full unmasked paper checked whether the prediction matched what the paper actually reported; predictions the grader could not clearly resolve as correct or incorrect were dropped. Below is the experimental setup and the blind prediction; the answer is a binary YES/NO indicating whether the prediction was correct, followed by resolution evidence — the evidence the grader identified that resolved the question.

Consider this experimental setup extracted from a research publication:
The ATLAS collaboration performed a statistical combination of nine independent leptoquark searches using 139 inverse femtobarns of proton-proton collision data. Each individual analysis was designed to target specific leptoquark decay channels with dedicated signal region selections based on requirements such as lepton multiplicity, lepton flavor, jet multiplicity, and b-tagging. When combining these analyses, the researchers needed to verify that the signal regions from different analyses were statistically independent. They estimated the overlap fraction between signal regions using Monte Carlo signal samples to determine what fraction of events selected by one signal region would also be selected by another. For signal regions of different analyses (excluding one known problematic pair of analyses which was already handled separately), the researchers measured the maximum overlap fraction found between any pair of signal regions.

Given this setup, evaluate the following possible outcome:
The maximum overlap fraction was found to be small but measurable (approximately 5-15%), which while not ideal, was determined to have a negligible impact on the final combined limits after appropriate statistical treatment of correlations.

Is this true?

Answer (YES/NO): NO